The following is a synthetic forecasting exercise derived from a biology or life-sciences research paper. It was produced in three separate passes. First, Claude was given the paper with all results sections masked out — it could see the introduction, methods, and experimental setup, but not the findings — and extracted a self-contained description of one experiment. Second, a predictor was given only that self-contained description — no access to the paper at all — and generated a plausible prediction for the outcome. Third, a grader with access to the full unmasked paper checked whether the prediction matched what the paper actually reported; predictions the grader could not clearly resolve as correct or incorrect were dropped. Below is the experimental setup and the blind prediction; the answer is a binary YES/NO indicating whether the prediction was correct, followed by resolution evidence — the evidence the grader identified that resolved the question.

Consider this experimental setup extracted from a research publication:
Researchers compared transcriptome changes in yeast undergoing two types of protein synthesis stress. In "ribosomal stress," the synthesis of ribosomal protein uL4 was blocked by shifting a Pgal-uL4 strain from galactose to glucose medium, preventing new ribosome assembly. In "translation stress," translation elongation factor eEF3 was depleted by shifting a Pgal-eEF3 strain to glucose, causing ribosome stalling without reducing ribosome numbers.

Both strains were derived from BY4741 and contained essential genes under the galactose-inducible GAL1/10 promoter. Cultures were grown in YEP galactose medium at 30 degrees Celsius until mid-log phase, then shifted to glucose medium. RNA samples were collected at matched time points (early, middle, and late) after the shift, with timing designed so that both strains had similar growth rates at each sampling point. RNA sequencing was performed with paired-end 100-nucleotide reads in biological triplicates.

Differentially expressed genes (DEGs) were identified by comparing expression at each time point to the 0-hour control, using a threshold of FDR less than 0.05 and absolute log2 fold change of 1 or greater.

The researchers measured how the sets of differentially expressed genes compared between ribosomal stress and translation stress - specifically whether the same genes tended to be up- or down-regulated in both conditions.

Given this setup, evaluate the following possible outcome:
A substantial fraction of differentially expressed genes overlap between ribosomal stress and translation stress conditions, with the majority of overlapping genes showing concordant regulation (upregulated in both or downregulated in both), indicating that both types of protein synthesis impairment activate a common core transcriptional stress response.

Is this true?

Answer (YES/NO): NO